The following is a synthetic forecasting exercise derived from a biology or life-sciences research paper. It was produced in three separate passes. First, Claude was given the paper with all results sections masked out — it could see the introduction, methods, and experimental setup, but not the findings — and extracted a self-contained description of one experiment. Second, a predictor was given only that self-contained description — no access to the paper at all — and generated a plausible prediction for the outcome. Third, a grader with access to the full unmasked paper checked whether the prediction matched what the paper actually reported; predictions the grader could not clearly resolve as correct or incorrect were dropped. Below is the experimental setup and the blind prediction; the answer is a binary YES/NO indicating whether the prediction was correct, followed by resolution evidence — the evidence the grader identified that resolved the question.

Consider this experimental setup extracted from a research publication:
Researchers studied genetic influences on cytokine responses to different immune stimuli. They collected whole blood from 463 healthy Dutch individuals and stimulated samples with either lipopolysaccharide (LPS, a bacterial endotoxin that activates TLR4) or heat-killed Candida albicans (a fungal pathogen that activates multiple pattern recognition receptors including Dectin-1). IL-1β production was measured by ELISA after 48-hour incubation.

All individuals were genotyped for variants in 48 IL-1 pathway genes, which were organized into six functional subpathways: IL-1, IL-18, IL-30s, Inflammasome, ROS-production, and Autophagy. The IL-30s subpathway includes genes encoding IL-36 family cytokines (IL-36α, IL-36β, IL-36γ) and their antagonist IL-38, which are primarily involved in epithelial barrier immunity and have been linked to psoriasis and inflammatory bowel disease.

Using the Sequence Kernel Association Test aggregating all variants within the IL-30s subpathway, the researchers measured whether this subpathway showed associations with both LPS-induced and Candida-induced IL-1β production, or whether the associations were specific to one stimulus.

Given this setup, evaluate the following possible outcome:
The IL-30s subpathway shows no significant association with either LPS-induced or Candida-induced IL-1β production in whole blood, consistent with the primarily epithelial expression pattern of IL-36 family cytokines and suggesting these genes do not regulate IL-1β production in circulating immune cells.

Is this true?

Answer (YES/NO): NO